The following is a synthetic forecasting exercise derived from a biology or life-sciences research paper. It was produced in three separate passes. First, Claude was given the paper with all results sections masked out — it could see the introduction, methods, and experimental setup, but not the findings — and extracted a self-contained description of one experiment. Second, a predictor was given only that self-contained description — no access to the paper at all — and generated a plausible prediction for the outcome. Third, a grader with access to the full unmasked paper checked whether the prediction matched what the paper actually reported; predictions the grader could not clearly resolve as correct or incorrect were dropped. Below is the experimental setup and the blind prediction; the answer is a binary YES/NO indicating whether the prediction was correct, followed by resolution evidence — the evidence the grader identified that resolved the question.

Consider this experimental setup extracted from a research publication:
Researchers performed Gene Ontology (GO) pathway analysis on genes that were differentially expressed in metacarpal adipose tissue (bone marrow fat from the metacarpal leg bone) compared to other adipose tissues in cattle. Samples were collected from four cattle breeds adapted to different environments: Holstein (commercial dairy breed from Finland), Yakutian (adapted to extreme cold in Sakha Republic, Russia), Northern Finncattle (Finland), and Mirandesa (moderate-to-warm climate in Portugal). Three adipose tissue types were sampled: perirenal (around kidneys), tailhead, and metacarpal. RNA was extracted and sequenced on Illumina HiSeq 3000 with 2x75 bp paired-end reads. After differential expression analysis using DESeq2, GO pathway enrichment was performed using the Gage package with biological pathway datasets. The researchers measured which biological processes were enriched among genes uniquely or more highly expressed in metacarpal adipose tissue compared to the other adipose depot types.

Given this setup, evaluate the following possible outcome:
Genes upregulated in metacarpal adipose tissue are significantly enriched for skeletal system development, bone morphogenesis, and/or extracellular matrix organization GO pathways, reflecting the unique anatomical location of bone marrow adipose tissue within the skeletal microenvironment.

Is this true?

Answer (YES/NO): NO